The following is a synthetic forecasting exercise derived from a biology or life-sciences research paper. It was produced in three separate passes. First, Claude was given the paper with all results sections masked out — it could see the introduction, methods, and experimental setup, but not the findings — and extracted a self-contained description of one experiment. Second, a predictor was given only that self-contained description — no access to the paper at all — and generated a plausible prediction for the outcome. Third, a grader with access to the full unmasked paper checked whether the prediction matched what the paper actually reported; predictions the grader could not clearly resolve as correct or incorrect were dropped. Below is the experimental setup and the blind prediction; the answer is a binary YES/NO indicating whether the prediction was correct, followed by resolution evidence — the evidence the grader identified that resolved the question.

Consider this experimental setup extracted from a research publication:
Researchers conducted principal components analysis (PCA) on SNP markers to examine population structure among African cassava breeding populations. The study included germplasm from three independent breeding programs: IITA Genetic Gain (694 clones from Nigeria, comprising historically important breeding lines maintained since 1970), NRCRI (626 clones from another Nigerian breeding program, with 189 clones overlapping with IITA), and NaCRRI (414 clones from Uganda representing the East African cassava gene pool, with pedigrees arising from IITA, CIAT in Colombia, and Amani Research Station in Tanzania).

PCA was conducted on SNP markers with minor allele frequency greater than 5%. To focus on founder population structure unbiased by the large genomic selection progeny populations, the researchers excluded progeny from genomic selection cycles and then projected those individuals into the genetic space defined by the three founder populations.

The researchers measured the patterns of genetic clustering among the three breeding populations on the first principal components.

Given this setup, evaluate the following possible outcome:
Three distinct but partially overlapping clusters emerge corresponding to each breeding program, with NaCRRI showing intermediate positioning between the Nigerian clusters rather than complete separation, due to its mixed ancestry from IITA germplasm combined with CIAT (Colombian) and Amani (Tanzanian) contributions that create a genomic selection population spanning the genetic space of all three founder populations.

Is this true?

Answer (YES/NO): NO